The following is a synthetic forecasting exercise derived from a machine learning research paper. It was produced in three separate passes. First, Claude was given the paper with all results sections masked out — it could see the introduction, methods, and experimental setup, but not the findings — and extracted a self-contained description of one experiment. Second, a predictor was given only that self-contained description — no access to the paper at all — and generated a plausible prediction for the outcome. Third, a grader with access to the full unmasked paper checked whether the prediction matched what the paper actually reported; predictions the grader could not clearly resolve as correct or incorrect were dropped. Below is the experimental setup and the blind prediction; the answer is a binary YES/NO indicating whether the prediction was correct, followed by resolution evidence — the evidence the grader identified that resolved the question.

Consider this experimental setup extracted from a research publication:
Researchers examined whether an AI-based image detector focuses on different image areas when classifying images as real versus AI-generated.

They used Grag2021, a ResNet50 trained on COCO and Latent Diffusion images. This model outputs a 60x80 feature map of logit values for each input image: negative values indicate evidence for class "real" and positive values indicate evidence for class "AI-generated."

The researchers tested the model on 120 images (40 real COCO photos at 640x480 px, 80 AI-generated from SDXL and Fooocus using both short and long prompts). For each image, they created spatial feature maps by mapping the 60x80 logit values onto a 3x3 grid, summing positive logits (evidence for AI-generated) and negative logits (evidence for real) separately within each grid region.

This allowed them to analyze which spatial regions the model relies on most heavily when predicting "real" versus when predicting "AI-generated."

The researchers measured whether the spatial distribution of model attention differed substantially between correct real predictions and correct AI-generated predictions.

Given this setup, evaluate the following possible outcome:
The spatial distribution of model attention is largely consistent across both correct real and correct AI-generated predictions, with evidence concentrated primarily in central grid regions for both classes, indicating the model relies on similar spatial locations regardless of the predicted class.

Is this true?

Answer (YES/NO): NO